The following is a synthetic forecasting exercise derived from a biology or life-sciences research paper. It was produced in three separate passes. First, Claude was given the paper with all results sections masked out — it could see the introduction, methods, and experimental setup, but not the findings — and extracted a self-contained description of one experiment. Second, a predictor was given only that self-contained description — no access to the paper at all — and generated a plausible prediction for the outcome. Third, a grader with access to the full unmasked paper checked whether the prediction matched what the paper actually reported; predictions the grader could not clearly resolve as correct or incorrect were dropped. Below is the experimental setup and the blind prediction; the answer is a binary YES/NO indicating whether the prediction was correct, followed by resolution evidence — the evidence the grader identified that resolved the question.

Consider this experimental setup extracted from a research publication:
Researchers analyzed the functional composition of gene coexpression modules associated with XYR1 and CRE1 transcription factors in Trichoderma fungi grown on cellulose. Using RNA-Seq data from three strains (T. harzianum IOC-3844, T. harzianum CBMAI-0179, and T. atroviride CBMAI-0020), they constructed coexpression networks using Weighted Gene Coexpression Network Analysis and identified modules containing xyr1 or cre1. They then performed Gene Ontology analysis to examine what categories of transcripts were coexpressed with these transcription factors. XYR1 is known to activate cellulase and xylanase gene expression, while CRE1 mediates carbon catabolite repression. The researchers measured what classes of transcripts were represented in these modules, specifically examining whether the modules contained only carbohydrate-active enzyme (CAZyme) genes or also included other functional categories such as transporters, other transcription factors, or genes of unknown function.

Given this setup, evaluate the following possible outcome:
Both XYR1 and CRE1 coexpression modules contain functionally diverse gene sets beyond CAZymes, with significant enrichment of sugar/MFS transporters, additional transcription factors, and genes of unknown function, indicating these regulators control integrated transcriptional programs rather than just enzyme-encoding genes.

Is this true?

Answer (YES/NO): YES